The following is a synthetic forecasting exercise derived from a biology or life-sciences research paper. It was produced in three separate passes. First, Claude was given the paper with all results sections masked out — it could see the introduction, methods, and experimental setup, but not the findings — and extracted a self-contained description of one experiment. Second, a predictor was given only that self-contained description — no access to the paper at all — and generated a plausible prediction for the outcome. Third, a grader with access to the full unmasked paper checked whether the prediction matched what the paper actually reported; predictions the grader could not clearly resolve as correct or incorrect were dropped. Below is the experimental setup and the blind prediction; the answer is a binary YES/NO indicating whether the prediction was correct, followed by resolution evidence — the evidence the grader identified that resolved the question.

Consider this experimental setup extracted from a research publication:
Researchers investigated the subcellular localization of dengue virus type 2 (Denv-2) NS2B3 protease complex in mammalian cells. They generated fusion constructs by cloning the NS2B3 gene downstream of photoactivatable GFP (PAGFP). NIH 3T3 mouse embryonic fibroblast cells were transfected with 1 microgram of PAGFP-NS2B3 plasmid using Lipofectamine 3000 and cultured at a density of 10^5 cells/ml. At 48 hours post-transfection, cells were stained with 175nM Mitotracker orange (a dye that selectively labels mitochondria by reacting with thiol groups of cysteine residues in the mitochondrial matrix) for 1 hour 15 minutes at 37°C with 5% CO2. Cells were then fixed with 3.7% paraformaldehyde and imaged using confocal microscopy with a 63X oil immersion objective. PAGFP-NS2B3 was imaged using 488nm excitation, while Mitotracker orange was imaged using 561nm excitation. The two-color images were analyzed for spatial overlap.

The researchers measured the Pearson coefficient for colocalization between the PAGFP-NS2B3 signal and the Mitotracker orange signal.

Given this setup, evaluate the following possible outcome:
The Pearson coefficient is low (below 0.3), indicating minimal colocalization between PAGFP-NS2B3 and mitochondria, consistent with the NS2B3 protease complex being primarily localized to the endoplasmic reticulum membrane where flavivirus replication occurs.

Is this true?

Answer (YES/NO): NO